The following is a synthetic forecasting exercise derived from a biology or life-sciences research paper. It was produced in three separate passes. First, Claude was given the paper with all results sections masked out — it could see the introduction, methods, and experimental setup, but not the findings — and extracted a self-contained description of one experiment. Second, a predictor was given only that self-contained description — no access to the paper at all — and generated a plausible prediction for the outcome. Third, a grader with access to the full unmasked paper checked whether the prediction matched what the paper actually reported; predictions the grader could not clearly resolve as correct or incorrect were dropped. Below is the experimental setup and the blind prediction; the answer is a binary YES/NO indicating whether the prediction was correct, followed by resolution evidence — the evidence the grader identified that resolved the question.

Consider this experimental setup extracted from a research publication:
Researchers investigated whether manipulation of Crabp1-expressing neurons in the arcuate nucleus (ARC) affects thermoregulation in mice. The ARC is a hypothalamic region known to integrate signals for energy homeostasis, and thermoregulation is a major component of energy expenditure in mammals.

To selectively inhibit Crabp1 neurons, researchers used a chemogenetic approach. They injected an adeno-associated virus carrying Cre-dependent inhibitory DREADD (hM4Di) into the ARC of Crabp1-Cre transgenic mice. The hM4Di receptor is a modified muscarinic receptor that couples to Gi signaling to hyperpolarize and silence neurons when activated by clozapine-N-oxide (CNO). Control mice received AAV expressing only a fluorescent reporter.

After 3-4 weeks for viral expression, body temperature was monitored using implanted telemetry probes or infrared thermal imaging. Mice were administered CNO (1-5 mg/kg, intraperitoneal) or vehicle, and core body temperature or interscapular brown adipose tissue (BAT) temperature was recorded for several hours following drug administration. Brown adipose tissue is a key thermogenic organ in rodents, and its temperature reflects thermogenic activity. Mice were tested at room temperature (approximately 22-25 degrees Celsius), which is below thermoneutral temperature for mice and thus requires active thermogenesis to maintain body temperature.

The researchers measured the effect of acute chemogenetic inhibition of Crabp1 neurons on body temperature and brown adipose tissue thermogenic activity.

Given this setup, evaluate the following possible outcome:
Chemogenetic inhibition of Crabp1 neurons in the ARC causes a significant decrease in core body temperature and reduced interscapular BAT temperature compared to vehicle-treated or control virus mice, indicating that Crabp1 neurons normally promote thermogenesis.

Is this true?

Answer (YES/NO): YES